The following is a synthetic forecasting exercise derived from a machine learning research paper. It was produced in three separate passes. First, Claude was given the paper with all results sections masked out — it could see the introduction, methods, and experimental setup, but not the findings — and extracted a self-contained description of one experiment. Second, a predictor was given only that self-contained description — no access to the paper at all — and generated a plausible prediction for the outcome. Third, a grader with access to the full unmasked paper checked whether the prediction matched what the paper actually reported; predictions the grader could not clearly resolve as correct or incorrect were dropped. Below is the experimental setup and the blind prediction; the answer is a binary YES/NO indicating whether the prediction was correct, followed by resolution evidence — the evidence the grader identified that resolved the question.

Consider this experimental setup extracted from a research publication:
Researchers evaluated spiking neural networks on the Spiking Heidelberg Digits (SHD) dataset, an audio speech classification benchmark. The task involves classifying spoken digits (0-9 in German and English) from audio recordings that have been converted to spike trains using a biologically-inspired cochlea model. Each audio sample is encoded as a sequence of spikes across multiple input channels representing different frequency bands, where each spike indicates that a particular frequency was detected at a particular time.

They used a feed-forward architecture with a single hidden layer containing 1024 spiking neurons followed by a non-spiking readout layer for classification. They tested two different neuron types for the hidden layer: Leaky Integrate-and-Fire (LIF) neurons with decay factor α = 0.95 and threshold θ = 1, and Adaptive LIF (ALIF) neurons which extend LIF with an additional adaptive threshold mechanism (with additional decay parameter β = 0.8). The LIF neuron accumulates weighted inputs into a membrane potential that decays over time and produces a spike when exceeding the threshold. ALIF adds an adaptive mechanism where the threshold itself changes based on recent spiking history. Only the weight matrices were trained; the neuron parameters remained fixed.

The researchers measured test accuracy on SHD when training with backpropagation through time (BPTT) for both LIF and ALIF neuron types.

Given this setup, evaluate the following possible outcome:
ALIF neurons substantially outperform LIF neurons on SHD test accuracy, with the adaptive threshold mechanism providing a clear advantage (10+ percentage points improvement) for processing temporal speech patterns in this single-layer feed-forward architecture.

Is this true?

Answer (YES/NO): NO